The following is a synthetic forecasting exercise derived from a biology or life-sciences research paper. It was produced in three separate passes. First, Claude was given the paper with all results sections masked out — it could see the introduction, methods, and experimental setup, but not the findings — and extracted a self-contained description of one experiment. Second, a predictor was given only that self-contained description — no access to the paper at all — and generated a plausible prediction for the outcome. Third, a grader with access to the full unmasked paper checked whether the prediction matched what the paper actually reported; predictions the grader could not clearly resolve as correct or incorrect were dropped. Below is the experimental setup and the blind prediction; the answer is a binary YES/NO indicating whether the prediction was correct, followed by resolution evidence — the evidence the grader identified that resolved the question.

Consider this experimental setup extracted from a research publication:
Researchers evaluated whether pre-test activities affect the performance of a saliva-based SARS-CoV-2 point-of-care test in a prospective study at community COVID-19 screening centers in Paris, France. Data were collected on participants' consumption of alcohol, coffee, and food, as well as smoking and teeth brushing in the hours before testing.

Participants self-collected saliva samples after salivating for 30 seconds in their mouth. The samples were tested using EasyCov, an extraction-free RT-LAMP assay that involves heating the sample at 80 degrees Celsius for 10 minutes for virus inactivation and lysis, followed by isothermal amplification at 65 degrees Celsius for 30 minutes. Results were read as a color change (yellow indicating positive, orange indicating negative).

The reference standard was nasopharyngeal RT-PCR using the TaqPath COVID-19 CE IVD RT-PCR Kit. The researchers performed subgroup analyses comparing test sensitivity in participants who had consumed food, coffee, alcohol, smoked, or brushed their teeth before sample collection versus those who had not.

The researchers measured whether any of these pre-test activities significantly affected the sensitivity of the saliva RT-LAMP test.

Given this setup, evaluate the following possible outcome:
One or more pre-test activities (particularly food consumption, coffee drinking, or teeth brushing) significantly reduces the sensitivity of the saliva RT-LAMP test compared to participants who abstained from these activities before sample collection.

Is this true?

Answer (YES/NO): NO